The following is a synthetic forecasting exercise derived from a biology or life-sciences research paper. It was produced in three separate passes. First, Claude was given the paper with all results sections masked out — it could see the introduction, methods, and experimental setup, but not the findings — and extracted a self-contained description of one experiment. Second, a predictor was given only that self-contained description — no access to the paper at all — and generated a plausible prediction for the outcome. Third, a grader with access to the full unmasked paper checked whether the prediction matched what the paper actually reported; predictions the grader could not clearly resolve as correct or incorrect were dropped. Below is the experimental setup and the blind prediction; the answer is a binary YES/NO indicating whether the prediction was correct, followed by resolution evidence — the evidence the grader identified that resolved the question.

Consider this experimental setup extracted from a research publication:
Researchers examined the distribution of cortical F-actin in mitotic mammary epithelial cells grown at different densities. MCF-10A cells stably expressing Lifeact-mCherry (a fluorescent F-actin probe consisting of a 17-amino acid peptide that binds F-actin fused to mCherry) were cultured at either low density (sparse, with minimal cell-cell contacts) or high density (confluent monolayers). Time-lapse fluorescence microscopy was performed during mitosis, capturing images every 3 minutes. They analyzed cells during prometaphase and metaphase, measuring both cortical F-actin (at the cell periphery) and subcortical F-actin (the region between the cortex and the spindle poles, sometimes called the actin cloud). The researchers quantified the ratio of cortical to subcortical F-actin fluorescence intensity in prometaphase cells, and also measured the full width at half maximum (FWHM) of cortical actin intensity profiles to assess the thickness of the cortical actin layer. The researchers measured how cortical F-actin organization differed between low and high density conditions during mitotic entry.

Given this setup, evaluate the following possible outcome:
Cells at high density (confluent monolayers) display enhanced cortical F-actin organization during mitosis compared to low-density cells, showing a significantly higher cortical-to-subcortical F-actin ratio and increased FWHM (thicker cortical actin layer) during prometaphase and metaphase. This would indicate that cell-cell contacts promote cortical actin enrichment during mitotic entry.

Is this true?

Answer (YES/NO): NO